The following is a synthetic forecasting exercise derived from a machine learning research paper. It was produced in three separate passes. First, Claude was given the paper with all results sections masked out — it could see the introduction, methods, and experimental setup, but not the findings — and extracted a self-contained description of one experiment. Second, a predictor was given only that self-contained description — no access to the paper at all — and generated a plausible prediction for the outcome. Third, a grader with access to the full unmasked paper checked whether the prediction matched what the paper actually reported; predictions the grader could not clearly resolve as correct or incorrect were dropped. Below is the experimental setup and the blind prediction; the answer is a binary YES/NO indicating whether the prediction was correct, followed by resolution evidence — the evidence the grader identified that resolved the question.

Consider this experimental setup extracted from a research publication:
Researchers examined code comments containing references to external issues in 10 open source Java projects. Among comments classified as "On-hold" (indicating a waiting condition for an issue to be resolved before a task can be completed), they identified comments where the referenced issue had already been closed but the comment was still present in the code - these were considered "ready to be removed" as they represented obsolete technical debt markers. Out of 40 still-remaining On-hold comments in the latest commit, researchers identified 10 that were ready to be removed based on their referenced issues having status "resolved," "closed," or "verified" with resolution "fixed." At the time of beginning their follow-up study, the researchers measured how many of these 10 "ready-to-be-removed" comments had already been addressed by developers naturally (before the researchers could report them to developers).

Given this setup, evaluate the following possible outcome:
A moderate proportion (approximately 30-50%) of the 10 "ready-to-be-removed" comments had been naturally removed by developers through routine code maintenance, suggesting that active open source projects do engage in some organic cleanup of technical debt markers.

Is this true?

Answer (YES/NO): YES